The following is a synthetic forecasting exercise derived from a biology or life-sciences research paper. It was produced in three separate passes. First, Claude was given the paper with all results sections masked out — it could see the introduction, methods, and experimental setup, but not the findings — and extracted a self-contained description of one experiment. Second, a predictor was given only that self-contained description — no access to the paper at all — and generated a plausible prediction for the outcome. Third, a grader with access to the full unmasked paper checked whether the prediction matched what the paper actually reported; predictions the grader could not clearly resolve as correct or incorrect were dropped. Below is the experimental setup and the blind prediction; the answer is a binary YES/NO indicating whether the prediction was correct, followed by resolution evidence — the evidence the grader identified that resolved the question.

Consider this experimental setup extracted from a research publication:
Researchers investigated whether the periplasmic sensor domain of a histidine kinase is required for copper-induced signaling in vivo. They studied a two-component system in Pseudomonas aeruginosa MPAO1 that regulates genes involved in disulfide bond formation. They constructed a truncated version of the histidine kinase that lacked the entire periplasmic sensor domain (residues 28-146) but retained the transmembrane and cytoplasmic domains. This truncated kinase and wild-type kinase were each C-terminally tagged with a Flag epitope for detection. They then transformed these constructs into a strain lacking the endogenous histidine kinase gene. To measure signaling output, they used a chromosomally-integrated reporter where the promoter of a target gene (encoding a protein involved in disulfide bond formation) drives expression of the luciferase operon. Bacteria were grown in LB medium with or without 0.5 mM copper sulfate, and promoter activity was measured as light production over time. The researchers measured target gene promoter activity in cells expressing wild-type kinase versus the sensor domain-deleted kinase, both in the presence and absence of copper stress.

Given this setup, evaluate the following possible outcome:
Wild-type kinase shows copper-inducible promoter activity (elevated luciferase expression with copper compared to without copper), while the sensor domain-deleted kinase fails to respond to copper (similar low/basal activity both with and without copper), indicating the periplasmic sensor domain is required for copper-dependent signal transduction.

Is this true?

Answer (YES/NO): YES